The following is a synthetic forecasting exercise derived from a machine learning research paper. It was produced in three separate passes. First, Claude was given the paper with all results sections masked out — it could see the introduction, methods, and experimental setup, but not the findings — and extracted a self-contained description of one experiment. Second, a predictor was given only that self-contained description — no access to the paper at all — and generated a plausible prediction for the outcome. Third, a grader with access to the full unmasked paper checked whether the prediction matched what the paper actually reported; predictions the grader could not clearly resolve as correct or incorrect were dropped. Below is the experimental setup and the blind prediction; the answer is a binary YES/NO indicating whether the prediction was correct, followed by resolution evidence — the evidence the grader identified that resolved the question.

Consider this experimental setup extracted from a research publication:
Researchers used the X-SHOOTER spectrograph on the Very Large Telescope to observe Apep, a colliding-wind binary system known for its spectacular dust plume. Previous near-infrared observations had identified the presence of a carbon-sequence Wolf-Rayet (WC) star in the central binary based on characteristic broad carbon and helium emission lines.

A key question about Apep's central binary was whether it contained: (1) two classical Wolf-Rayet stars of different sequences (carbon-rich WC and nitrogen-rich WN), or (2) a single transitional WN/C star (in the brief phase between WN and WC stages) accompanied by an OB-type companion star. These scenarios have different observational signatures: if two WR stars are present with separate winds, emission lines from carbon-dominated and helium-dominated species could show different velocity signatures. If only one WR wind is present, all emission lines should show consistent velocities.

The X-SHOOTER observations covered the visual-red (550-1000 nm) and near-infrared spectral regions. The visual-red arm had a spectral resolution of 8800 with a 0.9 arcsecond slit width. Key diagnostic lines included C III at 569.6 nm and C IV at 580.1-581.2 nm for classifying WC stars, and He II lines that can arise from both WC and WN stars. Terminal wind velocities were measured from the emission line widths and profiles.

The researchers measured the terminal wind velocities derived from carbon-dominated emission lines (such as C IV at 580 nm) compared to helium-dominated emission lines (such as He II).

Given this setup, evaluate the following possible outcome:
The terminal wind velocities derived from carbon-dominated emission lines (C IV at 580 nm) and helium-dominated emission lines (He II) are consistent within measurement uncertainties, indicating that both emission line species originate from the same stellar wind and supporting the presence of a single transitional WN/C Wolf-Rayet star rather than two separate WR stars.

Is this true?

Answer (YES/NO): NO